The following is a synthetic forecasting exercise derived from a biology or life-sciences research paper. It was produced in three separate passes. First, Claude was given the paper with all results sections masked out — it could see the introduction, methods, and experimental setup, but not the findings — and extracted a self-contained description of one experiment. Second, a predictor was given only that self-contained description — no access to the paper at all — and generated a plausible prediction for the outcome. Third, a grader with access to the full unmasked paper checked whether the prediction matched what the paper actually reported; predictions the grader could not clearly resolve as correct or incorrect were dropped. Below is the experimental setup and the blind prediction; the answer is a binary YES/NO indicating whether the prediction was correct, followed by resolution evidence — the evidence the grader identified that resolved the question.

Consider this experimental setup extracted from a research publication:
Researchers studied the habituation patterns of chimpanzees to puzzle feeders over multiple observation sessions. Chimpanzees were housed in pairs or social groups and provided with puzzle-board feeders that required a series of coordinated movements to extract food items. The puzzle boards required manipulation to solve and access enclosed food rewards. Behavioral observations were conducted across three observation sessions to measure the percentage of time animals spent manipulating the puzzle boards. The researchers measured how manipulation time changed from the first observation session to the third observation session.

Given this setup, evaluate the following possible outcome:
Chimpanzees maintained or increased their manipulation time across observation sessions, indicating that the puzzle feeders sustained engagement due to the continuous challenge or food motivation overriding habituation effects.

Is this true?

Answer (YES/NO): NO